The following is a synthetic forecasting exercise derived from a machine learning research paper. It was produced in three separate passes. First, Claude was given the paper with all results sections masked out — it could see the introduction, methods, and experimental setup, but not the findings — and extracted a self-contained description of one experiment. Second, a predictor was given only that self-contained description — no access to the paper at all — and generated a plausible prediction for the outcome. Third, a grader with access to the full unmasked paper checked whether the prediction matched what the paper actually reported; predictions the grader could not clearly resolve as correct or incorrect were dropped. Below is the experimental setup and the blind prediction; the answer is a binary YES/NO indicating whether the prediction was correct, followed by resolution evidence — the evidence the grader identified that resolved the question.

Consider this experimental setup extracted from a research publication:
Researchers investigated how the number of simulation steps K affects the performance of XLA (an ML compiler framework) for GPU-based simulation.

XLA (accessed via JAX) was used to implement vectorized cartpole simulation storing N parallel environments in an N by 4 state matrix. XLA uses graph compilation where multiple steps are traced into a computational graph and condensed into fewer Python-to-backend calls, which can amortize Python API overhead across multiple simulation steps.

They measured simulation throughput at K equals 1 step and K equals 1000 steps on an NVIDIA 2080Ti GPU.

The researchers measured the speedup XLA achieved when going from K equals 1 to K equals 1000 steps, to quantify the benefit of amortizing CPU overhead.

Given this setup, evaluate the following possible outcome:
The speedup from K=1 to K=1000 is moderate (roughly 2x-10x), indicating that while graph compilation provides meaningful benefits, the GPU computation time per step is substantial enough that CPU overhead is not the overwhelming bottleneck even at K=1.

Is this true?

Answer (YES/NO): NO